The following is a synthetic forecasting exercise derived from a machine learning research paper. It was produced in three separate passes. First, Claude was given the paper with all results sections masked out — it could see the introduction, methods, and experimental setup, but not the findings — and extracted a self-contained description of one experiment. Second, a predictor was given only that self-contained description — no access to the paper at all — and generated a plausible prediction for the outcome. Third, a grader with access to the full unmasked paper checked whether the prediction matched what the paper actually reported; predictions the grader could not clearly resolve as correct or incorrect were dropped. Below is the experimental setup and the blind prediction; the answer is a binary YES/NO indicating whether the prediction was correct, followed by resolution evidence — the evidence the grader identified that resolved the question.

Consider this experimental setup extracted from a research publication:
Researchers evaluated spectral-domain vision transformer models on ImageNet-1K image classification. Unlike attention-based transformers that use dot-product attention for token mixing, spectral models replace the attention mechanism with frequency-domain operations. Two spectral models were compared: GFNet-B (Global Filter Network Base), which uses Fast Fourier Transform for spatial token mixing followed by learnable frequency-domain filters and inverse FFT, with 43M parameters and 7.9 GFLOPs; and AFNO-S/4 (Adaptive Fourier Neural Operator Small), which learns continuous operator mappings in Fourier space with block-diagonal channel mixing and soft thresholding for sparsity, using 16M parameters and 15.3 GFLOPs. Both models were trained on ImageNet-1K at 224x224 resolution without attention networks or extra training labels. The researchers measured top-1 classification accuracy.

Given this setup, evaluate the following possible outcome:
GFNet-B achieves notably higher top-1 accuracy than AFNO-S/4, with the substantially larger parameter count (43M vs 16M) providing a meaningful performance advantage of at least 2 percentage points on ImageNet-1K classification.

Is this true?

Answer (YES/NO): NO